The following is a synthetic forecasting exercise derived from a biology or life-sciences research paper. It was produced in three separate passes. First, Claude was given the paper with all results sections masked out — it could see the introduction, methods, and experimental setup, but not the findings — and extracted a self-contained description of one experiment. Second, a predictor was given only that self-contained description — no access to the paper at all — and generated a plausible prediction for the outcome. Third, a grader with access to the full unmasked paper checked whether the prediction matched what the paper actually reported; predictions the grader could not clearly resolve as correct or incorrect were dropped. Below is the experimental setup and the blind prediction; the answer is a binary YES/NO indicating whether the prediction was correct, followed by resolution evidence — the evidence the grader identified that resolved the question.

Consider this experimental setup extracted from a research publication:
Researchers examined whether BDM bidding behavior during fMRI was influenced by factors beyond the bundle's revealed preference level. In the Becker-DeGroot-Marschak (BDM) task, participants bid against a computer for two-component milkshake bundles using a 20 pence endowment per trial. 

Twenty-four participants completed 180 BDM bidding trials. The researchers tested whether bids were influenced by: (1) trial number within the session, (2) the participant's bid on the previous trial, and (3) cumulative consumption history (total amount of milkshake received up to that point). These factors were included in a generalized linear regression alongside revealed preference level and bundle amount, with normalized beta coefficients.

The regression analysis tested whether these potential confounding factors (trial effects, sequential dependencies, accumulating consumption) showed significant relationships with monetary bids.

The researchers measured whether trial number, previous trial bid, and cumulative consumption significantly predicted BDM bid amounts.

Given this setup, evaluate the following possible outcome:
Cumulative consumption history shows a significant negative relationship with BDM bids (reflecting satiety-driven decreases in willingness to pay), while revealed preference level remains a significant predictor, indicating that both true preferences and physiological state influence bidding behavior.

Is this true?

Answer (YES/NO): NO